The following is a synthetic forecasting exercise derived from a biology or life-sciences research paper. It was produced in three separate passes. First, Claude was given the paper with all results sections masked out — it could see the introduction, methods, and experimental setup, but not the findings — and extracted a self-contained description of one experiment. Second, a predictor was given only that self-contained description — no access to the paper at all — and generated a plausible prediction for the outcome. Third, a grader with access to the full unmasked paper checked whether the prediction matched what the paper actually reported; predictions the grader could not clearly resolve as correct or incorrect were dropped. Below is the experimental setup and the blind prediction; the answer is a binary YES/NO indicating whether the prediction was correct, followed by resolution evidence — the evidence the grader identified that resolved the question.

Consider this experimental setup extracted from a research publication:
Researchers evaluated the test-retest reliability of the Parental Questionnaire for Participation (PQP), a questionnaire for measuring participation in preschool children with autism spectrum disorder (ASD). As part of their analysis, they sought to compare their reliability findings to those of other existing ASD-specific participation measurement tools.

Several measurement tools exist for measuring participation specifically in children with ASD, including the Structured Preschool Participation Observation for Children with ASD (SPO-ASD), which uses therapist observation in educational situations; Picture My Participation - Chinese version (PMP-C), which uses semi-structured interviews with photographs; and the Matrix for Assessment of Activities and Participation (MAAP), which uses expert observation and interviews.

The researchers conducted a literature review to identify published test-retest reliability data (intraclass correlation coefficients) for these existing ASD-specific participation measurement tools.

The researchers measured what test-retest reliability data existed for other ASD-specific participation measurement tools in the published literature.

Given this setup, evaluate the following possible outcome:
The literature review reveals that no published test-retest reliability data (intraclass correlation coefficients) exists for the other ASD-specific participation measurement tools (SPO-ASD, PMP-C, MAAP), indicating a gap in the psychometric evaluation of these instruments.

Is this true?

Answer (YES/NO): YES